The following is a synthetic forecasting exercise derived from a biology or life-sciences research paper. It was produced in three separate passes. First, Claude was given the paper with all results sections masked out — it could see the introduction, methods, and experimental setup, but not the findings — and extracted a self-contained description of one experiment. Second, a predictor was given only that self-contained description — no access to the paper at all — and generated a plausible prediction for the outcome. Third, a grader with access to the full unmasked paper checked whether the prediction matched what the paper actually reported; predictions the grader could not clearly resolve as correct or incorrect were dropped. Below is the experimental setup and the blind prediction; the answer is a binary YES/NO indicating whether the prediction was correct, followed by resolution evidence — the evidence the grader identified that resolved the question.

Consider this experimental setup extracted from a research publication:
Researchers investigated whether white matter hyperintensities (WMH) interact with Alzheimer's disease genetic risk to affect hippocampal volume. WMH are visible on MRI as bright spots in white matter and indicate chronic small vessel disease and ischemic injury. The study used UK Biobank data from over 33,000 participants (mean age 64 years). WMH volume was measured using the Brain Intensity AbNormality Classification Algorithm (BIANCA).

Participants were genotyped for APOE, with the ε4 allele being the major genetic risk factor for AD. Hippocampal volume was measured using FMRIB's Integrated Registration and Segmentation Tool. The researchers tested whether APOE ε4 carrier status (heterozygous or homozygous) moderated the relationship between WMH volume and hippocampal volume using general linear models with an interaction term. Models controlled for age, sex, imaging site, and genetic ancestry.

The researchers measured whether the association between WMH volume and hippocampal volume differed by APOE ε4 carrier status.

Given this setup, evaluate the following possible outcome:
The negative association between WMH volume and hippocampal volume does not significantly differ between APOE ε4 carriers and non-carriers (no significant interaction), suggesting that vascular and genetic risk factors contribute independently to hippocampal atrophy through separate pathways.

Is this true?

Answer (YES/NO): NO